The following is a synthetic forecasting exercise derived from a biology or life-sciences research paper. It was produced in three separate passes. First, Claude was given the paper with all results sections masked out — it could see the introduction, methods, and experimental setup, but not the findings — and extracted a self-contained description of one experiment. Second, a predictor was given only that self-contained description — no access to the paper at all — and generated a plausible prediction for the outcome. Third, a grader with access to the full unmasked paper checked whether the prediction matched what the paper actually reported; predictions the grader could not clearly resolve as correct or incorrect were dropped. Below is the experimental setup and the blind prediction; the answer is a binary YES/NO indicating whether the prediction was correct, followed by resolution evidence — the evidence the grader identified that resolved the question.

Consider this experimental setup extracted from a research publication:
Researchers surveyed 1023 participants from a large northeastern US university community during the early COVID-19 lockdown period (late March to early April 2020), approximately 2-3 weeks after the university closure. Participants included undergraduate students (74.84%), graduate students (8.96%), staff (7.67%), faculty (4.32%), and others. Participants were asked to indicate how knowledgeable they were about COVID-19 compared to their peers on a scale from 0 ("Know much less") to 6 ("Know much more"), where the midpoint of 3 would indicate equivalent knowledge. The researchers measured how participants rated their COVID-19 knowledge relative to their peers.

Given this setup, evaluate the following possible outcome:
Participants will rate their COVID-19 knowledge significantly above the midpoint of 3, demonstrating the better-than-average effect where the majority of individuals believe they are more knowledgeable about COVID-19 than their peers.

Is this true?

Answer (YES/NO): YES